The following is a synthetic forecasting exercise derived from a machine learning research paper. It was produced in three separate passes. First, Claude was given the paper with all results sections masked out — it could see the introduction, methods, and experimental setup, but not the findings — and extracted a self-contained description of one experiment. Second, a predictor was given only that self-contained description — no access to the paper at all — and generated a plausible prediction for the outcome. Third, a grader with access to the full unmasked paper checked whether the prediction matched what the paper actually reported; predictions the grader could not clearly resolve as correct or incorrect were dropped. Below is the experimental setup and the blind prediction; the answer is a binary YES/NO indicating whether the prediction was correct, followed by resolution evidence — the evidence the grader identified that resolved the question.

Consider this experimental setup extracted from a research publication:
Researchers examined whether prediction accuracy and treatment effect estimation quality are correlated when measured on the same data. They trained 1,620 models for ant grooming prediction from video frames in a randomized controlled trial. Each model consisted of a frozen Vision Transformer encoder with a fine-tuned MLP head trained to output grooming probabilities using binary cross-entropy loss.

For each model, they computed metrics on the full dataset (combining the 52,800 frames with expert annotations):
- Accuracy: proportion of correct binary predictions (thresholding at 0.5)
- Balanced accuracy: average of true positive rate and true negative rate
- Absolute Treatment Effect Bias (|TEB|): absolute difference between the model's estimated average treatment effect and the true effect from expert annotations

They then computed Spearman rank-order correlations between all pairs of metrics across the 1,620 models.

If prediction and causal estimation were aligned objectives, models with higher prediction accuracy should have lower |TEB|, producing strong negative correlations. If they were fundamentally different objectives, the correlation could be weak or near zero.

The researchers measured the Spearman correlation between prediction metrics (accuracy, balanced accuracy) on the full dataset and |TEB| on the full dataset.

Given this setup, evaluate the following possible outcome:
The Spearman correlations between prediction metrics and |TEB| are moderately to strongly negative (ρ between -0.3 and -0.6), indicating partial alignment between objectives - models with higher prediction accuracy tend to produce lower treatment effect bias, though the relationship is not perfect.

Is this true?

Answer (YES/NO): NO